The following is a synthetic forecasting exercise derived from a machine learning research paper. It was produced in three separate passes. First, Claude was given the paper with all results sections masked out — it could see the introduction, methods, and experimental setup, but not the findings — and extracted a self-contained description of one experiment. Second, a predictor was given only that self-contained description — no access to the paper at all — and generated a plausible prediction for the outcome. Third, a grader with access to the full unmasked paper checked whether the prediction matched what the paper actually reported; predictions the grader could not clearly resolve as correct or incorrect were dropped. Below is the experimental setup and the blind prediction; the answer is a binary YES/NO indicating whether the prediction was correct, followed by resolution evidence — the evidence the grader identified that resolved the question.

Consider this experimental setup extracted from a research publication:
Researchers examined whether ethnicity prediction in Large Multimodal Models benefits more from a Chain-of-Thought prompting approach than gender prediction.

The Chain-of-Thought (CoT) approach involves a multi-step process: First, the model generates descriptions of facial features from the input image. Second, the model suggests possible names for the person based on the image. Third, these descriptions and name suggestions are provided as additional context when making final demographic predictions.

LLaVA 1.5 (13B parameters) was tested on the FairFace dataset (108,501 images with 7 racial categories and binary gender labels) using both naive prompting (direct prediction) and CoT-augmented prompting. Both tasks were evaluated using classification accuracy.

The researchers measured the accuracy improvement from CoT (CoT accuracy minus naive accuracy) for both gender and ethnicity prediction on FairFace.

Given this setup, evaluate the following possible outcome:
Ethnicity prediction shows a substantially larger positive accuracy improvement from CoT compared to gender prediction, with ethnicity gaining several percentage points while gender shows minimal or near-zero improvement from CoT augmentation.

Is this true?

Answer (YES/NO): YES